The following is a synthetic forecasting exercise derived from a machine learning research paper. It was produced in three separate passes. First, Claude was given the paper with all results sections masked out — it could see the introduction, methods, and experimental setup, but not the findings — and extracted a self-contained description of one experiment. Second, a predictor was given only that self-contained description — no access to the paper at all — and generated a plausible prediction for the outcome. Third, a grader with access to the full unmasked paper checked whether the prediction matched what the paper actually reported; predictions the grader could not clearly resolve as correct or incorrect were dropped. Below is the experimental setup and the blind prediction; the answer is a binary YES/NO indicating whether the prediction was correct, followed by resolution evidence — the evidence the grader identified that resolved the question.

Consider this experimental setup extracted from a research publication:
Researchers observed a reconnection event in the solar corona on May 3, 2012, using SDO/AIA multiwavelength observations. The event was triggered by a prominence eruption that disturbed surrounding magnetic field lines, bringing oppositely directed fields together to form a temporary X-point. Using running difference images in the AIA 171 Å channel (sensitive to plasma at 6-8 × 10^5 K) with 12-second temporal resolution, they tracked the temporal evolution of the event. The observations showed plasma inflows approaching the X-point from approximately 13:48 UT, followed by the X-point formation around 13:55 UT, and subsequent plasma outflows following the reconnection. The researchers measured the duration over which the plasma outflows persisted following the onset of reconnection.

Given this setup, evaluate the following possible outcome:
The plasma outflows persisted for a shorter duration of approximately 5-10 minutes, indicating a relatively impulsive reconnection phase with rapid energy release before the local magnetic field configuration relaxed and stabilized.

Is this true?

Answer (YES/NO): NO